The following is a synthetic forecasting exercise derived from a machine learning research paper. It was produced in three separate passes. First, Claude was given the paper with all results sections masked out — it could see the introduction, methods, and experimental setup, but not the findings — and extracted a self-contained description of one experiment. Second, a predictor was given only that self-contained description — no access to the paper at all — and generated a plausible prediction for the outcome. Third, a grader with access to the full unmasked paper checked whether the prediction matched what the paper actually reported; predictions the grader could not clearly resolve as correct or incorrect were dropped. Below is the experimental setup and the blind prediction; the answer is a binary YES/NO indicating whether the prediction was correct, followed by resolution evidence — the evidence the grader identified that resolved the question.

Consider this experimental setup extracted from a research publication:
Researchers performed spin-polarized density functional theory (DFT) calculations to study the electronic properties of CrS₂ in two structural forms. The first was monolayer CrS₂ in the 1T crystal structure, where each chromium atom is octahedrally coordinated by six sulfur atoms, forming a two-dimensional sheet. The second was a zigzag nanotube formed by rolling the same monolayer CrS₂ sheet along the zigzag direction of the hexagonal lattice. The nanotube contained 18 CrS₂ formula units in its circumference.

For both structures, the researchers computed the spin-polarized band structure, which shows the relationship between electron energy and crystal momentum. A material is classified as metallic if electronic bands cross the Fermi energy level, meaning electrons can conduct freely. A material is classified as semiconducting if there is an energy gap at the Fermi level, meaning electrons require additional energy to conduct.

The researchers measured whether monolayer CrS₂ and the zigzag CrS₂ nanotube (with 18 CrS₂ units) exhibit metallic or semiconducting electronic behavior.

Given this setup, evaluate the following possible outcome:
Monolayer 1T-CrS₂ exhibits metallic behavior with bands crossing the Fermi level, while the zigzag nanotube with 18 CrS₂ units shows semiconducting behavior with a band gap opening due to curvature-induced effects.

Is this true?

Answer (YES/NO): YES